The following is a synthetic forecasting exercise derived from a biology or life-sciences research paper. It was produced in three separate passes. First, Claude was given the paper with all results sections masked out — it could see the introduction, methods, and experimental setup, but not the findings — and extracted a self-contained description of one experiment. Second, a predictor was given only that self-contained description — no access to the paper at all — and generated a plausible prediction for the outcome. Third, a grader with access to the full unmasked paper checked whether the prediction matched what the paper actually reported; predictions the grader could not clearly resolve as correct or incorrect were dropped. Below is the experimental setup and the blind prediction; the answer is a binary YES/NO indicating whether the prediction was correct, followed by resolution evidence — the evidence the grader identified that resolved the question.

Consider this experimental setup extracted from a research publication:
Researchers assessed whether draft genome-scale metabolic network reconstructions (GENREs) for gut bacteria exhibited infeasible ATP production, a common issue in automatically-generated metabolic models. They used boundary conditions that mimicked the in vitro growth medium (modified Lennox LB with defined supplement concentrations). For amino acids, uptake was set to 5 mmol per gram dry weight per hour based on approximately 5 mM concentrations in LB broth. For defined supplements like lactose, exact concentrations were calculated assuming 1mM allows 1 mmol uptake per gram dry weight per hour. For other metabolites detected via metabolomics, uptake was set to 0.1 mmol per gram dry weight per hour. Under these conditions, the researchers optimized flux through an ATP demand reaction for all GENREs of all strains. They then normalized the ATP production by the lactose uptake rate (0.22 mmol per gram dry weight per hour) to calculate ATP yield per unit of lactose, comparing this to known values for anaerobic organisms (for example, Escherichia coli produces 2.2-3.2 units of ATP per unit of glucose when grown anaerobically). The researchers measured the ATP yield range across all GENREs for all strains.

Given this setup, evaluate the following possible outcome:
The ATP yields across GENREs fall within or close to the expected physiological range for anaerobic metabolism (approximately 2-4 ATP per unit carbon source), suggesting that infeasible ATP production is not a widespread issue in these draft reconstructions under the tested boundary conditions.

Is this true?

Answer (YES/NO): NO